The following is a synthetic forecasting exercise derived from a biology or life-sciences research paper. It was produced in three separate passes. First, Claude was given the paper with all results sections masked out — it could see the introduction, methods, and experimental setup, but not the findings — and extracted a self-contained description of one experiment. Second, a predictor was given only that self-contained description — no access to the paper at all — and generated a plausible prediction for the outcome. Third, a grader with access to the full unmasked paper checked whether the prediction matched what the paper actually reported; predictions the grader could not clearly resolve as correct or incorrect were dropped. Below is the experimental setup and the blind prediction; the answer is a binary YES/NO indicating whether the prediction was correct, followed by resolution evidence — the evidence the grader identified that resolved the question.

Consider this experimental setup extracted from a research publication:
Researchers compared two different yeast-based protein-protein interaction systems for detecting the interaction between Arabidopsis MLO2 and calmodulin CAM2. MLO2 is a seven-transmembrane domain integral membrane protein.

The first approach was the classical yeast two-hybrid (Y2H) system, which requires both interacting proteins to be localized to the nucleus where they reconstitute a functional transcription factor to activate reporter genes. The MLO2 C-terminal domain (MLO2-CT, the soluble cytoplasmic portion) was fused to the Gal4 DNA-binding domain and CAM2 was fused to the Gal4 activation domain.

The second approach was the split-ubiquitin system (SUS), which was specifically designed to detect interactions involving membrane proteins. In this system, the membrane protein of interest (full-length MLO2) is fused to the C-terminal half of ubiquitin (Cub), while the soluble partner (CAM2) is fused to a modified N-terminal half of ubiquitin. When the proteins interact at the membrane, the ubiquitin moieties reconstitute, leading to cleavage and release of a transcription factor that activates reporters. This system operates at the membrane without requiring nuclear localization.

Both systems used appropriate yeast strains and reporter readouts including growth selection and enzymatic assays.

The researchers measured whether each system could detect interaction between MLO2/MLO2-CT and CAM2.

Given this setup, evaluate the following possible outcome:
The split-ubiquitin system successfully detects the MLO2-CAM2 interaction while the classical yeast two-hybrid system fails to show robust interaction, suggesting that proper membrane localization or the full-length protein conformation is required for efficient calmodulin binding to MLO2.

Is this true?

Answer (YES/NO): YES